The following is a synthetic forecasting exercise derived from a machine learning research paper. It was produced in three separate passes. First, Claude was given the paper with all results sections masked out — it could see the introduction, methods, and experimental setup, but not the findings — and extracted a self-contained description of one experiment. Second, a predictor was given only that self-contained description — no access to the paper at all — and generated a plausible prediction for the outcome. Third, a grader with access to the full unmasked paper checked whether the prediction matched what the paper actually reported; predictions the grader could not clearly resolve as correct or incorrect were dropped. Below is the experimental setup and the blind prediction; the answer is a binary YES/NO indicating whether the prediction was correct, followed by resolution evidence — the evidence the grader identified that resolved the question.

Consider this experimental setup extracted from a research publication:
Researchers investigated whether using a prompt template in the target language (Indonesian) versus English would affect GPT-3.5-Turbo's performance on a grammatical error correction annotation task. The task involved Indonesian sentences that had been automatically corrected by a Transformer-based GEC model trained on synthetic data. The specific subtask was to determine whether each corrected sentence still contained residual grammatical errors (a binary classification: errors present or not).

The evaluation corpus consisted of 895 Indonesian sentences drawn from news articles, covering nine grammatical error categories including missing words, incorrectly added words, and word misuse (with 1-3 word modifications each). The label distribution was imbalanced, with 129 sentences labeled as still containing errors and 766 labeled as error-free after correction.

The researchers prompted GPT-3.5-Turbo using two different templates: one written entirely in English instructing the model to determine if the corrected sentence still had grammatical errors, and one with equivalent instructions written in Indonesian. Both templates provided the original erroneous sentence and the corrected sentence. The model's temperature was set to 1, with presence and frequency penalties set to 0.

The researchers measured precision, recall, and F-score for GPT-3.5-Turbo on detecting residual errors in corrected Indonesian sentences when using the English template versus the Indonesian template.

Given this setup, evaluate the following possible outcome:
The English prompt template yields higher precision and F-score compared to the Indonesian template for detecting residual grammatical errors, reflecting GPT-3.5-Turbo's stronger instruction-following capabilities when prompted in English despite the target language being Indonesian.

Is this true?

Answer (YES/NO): YES